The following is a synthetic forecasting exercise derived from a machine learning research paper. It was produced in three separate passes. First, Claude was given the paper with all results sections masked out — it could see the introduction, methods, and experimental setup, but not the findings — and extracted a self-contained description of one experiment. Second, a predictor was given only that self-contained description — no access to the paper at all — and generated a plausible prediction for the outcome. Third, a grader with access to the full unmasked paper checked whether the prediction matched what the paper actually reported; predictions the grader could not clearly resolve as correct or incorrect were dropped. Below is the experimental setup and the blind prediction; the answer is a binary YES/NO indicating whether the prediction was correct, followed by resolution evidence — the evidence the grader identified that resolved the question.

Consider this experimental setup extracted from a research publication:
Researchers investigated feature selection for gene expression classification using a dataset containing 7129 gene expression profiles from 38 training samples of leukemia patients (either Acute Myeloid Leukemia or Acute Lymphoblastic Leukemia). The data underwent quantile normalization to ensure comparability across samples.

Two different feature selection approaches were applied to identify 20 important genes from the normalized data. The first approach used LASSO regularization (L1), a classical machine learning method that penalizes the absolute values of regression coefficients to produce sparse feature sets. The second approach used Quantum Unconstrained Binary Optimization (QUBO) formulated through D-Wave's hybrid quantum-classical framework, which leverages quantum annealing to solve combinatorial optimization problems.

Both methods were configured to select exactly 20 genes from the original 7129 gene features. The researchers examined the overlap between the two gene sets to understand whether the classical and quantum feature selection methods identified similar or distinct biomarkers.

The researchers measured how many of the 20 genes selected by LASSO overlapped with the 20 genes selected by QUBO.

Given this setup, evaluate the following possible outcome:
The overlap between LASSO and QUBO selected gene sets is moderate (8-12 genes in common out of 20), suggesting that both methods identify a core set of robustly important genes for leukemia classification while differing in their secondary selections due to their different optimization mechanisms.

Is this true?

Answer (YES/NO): NO